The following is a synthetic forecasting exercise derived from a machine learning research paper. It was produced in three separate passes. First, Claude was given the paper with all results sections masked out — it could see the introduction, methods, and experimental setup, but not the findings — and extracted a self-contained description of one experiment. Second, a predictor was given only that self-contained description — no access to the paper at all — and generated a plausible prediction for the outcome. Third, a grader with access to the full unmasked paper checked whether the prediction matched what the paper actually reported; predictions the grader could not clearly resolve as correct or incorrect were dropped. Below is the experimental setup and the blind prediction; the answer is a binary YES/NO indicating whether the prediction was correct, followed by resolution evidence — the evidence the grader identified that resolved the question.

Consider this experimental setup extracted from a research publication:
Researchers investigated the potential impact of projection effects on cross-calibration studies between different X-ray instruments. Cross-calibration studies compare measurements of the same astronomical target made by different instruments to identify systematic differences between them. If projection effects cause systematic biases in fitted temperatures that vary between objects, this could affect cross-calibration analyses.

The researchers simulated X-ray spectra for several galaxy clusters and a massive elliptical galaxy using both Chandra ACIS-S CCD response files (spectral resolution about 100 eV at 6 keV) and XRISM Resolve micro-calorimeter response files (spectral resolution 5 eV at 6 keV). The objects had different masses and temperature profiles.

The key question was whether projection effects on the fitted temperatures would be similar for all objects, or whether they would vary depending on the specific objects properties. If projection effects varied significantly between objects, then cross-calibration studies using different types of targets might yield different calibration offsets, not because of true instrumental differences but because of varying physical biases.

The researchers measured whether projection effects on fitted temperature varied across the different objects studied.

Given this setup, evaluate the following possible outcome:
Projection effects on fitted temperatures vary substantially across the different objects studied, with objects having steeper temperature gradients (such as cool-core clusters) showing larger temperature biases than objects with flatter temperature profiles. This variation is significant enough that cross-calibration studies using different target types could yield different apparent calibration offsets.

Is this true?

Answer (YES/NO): YES